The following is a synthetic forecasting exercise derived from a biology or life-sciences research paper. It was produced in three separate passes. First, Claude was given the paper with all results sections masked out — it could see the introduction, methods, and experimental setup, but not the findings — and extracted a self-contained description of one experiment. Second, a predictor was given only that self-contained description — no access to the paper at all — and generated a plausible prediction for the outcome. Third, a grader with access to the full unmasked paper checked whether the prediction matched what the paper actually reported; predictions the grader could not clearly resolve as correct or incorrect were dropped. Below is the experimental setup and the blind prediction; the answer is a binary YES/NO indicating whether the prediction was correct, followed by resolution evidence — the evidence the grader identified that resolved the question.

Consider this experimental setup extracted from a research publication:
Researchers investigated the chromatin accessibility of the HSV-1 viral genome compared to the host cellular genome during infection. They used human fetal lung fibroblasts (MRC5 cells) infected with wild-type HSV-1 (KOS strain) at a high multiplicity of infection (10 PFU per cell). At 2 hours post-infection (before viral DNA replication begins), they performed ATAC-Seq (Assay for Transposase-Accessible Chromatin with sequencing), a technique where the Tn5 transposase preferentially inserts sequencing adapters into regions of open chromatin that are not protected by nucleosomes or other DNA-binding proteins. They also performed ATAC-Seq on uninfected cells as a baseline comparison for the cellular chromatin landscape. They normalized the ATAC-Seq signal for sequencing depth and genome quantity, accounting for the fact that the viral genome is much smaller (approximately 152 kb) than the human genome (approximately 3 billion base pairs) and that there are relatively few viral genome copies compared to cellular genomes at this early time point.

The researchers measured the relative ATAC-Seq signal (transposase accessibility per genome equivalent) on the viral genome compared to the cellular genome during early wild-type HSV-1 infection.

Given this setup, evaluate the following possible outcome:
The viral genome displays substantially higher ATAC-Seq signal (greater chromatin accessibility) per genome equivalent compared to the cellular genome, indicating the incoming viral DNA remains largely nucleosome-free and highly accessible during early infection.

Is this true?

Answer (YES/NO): YES